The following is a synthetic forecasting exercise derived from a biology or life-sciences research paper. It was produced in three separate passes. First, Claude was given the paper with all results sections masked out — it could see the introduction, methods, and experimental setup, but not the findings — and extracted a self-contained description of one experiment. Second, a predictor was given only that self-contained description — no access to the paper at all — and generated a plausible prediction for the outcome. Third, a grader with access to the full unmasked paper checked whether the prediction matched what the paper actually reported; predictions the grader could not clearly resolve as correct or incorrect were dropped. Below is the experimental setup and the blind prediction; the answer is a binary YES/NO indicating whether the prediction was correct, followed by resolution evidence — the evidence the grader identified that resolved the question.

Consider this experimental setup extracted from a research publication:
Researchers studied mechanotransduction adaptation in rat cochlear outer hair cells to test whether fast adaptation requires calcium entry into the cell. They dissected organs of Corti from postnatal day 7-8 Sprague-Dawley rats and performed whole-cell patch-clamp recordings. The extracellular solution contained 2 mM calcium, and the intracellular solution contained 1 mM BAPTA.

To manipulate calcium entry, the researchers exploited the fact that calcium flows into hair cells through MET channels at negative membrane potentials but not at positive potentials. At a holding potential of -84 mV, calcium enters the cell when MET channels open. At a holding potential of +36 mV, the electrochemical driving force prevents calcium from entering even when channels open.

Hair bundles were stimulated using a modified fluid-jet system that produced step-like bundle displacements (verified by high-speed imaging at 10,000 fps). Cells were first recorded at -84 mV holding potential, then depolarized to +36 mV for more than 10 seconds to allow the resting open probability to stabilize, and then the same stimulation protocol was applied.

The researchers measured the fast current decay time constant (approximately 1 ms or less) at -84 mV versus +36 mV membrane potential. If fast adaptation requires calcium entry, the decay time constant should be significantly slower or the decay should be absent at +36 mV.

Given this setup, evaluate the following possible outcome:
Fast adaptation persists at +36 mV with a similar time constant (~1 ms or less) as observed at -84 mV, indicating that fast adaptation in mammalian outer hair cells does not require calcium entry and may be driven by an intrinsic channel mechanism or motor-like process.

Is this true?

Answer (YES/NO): YES